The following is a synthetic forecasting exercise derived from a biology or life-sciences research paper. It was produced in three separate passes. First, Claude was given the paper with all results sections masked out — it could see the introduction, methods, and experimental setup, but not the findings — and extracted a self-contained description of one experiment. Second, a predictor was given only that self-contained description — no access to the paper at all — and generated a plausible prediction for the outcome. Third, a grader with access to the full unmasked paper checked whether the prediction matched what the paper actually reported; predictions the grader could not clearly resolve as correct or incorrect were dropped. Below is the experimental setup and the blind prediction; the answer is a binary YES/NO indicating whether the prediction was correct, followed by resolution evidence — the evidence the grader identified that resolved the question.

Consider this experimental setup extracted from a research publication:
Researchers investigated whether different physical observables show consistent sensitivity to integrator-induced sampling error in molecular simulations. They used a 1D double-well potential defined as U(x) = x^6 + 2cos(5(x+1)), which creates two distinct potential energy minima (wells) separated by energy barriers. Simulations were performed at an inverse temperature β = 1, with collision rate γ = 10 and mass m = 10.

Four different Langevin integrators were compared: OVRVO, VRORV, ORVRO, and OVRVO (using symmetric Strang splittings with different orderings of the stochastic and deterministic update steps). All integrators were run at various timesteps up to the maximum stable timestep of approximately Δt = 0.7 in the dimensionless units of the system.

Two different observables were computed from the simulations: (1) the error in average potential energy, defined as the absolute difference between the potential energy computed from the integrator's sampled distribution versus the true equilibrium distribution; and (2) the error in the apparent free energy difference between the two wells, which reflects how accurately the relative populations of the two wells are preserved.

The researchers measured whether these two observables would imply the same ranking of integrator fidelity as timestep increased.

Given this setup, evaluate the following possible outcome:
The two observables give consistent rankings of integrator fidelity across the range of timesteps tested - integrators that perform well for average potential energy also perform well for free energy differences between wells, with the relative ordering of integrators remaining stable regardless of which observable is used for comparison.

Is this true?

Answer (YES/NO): NO